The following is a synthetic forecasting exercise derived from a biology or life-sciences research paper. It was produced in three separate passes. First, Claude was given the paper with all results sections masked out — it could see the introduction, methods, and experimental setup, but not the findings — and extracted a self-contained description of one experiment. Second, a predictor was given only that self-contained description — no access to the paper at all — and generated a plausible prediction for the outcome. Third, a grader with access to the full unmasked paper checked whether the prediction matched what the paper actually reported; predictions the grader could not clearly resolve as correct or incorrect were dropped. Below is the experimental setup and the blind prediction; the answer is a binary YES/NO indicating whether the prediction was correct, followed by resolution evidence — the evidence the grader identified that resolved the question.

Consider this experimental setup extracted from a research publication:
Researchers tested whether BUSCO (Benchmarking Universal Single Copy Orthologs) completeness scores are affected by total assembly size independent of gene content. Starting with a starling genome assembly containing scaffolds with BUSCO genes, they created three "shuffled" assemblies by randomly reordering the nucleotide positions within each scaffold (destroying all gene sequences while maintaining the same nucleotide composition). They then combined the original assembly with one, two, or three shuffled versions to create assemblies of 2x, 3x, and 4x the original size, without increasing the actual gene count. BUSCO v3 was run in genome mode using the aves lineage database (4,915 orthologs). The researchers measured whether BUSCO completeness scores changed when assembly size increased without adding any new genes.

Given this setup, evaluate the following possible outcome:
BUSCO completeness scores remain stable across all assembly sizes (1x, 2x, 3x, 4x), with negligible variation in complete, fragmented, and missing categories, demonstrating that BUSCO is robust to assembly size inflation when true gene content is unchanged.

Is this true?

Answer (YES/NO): NO